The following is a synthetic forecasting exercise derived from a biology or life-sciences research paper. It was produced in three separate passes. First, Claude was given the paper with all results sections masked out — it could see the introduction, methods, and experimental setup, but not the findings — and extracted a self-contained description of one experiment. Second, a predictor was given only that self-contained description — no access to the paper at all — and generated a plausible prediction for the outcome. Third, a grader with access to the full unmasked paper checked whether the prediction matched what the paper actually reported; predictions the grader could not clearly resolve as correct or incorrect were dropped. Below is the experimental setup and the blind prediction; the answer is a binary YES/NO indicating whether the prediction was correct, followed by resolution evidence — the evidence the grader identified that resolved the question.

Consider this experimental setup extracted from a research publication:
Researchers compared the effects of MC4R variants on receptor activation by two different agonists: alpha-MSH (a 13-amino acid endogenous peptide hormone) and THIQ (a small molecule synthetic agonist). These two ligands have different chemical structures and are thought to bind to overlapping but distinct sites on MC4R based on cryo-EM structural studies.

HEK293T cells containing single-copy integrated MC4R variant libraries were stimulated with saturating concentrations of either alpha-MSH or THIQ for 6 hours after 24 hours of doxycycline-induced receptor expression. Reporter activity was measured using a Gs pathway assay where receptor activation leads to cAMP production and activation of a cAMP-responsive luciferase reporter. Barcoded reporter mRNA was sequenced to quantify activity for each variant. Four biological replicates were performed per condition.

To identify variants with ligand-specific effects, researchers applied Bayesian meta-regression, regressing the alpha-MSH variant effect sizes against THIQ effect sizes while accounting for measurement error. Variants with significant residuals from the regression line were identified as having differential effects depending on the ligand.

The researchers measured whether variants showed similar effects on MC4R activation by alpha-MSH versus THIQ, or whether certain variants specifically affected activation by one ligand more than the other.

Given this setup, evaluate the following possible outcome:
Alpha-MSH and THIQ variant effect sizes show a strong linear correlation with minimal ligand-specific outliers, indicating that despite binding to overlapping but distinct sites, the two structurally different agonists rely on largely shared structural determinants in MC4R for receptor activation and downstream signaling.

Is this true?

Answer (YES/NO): NO